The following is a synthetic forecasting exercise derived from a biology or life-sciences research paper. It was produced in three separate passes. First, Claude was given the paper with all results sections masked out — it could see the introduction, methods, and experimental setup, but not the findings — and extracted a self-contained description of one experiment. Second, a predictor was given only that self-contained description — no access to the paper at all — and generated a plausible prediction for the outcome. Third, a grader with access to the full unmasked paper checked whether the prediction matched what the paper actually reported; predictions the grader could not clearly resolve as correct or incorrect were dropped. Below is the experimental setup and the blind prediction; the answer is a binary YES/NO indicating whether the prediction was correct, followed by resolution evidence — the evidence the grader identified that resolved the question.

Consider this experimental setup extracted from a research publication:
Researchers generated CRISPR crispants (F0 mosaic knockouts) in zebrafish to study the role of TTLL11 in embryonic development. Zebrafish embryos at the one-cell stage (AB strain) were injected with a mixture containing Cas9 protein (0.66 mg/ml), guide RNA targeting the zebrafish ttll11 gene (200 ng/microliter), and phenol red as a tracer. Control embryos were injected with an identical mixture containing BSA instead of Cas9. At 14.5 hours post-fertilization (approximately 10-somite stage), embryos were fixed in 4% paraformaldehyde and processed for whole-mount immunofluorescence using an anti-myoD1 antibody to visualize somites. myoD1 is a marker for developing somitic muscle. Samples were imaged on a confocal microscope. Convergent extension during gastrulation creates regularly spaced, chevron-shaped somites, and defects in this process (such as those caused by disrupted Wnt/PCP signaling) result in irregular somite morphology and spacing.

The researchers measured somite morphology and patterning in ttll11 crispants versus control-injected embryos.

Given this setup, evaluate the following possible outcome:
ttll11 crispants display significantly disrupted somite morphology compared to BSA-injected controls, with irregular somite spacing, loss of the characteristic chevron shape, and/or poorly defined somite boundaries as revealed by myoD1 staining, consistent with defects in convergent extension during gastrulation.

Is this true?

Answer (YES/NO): NO